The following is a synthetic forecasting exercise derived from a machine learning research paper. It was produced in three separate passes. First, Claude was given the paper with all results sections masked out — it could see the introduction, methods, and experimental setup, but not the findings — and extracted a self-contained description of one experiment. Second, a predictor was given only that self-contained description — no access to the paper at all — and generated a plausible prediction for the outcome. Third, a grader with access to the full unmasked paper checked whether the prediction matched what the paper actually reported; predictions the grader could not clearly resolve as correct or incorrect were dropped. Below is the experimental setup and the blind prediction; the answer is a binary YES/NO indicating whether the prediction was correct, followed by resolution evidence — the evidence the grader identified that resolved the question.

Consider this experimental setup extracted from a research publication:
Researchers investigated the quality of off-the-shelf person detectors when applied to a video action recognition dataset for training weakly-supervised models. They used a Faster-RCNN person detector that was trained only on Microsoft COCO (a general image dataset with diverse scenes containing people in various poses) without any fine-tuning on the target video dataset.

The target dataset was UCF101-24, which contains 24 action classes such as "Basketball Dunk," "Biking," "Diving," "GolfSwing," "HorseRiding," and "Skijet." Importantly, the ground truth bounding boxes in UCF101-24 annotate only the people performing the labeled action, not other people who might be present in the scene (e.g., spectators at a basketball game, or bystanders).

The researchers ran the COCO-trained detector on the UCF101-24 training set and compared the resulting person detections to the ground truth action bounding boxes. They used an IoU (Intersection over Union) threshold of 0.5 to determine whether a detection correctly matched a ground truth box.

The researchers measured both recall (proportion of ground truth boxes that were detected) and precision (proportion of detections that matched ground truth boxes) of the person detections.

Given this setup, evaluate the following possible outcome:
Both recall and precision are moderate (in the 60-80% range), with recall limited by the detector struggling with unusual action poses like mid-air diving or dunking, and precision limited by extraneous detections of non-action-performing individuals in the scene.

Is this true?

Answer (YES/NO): NO